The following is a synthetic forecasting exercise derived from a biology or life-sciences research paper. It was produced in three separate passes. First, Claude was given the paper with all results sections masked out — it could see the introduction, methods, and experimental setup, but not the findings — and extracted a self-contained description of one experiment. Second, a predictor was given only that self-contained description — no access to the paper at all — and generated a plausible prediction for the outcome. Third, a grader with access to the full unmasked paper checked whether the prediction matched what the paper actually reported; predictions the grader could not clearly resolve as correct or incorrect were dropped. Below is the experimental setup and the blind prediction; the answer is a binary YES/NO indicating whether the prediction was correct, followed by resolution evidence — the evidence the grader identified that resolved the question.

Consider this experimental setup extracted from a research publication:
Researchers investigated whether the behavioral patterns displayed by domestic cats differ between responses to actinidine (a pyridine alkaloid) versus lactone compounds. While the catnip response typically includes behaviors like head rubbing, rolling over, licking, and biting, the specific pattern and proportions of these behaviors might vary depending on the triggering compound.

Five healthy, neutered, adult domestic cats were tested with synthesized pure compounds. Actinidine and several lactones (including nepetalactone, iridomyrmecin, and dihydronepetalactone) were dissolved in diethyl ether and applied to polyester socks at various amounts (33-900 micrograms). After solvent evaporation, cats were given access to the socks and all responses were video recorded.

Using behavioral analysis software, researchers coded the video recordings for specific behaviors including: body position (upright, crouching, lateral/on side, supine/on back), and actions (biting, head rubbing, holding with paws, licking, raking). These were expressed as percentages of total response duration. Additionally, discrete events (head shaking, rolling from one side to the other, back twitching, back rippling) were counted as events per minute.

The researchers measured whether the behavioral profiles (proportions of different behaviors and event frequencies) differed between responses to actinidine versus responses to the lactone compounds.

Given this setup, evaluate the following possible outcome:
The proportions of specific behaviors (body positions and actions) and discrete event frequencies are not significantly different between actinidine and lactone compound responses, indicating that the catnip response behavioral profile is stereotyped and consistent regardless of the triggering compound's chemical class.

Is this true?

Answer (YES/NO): NO